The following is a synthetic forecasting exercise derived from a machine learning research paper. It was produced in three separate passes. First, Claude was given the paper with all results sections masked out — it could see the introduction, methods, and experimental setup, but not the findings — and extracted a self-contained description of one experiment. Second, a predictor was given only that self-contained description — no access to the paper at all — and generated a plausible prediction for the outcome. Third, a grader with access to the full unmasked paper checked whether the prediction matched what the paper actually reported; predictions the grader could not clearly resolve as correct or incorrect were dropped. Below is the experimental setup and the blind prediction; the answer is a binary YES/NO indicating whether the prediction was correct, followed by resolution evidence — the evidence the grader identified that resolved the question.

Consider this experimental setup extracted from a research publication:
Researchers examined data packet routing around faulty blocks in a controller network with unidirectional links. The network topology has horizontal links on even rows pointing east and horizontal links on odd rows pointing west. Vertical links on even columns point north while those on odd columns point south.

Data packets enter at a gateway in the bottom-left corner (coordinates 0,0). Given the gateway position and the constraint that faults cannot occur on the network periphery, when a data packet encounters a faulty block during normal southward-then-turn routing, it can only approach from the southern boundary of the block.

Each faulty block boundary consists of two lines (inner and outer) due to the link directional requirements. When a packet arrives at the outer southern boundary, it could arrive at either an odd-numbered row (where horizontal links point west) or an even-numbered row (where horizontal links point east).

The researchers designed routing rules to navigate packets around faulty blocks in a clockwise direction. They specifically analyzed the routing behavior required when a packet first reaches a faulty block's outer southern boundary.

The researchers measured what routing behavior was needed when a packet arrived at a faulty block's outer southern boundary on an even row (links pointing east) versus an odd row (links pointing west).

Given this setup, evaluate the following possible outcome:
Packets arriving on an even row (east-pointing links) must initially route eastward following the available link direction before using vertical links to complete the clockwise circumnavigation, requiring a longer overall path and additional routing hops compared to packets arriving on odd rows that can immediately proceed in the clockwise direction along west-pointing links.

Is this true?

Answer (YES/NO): NO